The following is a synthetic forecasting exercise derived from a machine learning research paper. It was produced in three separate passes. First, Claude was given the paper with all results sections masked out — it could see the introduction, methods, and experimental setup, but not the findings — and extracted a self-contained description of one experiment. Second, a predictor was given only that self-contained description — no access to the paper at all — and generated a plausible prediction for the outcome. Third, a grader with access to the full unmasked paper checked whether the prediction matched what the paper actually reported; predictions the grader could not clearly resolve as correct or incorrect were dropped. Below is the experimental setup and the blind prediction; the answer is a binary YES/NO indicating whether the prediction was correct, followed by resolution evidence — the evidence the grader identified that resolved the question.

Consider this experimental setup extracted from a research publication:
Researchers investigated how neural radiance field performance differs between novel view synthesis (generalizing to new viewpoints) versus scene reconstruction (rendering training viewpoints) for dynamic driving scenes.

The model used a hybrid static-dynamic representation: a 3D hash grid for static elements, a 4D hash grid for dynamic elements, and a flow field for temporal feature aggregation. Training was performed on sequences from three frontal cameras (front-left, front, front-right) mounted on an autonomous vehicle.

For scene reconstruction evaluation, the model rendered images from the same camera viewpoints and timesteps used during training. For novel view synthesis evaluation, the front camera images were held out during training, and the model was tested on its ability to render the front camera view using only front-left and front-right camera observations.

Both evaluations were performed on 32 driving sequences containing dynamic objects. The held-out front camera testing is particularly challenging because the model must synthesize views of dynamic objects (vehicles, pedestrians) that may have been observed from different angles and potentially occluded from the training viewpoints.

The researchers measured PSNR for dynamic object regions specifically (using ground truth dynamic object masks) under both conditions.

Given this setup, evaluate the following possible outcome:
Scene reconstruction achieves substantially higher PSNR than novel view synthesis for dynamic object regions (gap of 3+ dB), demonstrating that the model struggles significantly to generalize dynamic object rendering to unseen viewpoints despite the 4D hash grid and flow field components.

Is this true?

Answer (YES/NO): NO